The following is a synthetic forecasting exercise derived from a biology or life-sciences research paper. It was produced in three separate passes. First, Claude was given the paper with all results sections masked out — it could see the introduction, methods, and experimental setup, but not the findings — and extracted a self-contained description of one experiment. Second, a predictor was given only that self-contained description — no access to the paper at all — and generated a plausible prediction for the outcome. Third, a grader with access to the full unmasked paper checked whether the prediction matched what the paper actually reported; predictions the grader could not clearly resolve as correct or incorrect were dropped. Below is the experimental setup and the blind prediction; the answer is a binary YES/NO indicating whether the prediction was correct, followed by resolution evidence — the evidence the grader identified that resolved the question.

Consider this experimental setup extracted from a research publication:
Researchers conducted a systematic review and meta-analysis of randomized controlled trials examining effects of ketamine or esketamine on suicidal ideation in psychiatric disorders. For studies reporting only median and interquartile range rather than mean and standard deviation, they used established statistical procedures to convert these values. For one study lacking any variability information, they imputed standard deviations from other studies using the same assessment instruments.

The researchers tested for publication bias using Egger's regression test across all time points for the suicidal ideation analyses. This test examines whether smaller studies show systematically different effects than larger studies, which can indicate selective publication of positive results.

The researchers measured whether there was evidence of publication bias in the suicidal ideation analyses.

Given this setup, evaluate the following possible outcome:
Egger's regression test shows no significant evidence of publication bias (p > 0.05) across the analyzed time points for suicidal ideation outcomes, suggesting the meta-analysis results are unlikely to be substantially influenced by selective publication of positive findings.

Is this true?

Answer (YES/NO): YES